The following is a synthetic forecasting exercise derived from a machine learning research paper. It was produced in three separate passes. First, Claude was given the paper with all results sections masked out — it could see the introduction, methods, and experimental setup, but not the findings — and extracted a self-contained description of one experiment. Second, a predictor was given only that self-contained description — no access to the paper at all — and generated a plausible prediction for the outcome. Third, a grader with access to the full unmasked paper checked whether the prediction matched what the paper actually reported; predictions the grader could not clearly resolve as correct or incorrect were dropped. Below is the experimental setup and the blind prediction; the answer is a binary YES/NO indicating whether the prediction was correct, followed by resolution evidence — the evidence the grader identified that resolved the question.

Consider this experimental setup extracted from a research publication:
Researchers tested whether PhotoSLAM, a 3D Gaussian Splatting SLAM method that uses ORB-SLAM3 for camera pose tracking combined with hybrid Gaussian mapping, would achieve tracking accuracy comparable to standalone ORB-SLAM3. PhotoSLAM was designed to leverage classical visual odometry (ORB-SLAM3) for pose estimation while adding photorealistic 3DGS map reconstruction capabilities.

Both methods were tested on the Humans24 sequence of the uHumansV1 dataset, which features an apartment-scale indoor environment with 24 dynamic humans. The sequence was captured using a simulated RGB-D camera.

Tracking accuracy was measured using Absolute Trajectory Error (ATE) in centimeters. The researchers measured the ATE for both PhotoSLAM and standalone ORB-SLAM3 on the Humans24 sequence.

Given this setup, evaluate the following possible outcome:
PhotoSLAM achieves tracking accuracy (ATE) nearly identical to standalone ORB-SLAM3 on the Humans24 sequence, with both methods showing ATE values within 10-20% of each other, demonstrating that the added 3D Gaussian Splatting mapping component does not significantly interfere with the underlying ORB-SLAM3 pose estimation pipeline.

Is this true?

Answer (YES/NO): NO